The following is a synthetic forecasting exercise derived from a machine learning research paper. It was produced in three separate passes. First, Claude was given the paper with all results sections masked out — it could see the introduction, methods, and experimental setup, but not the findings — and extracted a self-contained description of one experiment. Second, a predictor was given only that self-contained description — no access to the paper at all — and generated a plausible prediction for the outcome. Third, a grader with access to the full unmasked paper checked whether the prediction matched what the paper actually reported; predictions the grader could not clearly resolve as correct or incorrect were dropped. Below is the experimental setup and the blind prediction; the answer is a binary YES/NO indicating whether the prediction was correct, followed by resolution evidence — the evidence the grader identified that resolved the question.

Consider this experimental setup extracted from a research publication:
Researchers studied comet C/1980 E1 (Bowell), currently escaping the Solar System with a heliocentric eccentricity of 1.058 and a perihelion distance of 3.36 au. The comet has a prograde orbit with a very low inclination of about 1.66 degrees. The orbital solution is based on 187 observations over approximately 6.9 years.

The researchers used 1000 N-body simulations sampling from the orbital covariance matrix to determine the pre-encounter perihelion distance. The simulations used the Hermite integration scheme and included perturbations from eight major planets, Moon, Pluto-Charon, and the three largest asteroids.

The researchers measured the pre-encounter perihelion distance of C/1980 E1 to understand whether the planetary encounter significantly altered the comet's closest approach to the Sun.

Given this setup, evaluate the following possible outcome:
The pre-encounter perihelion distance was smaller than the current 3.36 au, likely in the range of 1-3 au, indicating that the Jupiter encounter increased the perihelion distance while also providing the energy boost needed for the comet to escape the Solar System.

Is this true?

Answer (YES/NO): NO